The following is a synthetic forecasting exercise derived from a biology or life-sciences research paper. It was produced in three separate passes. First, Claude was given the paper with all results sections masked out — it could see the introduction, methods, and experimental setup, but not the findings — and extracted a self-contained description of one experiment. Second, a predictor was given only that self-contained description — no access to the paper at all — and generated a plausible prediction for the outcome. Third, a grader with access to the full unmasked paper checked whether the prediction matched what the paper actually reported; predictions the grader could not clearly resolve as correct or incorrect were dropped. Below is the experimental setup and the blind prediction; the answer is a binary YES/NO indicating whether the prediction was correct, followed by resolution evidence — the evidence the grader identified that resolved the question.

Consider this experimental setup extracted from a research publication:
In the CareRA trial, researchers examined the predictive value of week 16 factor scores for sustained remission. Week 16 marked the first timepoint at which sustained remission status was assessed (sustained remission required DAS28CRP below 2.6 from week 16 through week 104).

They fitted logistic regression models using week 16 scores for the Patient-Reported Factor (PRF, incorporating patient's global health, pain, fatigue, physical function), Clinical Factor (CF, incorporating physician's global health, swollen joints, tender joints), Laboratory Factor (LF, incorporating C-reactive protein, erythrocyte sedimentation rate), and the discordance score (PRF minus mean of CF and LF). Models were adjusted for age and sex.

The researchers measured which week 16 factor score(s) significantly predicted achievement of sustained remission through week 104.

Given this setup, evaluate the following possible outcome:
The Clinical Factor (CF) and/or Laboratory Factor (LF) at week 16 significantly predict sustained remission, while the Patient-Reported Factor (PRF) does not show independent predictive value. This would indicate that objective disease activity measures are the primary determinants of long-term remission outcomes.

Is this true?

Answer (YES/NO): NO